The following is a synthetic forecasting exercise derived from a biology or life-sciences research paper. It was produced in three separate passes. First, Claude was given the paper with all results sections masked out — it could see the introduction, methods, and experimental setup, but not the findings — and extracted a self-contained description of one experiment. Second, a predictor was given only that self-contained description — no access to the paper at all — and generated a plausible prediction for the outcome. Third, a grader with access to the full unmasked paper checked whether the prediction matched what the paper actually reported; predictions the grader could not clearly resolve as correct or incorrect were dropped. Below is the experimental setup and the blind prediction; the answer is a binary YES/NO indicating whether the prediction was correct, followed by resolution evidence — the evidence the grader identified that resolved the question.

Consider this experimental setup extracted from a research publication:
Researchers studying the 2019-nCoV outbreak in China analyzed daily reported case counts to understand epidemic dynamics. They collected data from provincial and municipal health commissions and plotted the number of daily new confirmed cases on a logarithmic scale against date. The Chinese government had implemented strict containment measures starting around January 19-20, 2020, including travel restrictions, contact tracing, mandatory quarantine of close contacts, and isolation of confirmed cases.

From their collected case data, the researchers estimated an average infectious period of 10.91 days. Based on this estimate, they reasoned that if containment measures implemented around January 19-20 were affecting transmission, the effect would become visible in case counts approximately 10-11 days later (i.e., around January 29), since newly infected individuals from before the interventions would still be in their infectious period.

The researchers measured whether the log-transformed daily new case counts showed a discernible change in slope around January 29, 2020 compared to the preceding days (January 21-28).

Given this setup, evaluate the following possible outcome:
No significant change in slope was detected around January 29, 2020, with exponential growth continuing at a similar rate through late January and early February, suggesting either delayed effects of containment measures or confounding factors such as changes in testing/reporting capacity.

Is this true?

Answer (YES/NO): NO